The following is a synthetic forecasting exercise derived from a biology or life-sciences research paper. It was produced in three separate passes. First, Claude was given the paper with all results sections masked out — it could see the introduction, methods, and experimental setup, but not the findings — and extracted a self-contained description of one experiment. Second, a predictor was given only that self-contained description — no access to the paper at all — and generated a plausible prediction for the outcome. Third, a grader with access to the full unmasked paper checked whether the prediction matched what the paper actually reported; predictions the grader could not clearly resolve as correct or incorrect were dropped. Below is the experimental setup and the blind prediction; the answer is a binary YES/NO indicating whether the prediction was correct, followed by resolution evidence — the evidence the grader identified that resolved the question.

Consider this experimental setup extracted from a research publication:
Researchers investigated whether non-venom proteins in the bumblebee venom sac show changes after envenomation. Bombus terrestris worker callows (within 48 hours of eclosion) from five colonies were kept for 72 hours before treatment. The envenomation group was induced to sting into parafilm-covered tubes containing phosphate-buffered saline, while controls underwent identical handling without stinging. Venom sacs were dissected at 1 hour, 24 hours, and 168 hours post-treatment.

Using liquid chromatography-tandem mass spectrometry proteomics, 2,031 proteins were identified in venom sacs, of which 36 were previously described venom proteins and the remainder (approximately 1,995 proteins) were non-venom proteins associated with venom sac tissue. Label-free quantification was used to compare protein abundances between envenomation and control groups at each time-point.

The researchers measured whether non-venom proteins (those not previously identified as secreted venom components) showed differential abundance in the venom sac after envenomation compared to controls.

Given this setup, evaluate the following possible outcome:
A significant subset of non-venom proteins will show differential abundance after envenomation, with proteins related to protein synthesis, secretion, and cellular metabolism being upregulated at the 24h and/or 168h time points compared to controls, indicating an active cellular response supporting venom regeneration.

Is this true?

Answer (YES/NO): NO